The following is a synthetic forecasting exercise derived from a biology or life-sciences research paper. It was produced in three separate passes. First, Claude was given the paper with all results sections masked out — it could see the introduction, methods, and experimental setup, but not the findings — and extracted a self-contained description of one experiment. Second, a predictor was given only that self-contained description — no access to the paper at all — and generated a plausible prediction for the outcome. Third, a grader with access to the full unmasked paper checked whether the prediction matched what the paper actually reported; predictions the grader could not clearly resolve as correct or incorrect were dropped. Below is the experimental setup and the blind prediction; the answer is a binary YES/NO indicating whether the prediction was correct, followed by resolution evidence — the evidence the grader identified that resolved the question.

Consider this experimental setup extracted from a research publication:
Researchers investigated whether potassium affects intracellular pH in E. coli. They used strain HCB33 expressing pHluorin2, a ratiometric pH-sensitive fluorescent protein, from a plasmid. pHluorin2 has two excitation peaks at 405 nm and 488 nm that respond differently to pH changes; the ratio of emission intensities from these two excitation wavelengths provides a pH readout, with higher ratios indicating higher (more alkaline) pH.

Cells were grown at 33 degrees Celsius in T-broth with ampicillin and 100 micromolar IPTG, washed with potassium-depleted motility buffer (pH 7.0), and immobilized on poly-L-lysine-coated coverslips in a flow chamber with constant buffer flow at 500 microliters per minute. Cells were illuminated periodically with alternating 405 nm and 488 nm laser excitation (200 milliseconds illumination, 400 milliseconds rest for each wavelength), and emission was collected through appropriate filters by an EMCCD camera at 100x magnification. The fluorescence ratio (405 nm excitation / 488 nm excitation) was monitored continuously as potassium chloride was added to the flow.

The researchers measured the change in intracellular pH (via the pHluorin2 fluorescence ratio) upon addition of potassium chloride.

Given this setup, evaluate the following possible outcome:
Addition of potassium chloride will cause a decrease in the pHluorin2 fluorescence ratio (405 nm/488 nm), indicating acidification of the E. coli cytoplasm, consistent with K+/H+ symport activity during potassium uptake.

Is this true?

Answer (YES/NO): NO